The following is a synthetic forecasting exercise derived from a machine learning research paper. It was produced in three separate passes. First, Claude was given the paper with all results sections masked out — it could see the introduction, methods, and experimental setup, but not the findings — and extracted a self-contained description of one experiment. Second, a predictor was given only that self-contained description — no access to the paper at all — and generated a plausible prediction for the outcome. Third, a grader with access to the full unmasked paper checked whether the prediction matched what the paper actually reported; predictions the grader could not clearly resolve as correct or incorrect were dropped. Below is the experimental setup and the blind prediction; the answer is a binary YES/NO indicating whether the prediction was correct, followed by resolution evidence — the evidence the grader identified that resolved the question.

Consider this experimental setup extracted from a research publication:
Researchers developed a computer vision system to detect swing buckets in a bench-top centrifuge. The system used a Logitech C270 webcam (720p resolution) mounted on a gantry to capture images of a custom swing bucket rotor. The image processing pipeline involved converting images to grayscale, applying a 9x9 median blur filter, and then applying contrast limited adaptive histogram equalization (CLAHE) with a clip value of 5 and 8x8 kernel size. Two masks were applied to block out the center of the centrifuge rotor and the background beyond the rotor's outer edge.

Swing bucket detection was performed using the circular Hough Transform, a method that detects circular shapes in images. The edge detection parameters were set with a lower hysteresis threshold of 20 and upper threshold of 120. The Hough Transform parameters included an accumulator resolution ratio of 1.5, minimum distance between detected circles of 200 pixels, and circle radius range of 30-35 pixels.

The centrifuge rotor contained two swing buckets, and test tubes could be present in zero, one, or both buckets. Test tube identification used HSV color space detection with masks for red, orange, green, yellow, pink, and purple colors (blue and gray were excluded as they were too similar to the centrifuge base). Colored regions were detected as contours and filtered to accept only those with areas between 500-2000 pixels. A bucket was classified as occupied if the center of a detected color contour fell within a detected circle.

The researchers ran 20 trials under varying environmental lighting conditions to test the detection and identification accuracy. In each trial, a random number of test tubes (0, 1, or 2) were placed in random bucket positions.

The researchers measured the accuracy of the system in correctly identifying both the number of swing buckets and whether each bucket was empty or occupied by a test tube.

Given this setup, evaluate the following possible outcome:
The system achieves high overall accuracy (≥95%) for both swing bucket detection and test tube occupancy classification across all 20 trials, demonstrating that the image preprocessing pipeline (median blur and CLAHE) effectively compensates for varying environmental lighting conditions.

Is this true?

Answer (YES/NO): YES